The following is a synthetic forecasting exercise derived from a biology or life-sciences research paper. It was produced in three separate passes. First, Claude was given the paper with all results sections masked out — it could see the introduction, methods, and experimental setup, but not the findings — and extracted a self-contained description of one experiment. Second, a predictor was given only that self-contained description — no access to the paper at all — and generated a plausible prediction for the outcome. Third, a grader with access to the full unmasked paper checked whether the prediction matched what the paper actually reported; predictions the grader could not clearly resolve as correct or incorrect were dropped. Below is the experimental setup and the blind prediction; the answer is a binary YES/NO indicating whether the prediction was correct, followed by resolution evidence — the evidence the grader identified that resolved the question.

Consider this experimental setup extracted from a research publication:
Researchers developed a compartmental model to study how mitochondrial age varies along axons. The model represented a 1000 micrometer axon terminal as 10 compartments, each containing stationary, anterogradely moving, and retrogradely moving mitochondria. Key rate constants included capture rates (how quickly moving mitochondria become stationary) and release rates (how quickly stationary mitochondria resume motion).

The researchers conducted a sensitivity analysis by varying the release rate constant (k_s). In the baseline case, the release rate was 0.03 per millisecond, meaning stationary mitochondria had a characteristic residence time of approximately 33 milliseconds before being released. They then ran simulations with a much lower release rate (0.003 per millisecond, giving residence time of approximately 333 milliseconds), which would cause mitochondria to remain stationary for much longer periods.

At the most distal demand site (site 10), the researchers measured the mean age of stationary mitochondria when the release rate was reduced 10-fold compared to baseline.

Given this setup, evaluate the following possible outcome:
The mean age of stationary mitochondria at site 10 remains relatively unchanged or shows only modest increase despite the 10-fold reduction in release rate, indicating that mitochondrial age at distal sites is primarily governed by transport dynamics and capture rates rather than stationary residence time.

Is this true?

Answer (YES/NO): YES